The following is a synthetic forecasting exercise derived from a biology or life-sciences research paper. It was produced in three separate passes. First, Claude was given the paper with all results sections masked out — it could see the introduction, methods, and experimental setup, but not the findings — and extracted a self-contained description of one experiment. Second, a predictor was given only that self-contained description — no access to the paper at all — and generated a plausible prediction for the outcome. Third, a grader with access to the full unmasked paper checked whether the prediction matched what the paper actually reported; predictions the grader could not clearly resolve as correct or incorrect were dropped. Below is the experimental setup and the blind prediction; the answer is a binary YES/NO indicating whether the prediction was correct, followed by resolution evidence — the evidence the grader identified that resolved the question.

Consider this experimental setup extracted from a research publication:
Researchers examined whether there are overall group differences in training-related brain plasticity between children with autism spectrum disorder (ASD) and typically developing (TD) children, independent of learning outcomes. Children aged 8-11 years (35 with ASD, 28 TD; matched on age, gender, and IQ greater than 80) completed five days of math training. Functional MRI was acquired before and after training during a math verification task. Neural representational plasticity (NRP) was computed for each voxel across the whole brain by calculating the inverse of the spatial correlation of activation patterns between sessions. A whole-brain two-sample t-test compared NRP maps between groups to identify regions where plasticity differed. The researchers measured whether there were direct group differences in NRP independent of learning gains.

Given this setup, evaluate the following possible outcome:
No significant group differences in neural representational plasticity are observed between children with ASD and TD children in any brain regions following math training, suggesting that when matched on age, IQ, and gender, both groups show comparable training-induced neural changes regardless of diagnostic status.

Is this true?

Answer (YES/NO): YES